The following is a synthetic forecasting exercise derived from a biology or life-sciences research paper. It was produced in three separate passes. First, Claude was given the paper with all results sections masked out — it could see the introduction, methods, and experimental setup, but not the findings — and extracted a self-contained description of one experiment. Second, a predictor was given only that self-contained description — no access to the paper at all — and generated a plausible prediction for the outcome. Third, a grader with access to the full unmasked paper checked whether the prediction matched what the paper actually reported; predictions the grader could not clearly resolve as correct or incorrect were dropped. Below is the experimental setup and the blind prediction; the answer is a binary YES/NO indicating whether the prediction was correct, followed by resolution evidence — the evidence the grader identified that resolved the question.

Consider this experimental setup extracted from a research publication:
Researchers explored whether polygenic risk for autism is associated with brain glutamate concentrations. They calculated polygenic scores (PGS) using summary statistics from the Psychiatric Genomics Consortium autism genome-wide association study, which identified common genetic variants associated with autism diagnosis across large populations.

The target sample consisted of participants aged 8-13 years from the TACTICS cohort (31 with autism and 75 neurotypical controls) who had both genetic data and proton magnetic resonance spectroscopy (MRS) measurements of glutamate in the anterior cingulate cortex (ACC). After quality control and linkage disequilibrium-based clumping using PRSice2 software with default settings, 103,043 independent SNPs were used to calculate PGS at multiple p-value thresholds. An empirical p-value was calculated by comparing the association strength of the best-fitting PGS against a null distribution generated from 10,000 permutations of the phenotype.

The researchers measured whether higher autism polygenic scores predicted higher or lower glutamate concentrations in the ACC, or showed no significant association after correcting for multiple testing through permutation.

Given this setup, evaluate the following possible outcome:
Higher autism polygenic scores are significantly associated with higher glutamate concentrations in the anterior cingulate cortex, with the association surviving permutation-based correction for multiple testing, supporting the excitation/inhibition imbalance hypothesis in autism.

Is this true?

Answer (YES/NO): NO